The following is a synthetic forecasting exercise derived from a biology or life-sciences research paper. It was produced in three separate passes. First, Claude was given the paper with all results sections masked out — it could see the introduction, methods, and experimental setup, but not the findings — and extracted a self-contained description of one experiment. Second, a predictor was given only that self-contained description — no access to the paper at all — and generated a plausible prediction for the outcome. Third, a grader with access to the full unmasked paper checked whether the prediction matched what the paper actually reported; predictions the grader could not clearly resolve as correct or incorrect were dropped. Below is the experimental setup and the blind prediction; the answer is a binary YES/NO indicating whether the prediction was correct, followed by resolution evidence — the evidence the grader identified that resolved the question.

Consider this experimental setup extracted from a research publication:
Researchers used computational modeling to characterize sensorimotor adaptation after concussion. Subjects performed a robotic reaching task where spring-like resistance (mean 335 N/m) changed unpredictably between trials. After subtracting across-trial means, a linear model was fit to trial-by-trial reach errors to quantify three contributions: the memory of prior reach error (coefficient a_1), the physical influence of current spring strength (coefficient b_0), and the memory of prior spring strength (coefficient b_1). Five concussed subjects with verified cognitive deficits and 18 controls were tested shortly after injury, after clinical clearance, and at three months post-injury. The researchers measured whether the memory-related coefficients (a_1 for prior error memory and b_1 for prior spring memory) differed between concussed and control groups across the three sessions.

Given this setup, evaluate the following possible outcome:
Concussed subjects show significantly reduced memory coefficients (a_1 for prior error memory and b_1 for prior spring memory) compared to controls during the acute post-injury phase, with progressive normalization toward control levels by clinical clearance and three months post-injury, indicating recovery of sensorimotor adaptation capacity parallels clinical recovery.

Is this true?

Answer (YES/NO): NO